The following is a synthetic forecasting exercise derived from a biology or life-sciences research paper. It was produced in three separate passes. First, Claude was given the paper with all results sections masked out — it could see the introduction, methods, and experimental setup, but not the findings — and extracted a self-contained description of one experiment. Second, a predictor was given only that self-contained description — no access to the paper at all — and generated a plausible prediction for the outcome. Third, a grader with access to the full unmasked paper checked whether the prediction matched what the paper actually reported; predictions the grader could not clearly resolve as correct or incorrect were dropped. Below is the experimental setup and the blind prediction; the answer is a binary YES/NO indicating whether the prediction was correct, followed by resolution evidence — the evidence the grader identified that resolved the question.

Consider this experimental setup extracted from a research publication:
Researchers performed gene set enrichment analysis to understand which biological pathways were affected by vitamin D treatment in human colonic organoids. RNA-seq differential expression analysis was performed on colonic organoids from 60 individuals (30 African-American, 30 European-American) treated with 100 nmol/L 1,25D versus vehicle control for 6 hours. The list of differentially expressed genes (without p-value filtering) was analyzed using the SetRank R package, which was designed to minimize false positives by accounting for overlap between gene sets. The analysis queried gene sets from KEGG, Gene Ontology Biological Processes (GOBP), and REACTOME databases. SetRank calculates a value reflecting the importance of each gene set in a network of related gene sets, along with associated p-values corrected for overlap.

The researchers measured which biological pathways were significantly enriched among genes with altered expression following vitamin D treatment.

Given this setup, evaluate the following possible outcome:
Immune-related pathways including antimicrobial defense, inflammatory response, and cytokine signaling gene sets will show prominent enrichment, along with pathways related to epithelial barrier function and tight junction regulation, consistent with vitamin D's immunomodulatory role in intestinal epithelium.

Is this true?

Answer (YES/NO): NO